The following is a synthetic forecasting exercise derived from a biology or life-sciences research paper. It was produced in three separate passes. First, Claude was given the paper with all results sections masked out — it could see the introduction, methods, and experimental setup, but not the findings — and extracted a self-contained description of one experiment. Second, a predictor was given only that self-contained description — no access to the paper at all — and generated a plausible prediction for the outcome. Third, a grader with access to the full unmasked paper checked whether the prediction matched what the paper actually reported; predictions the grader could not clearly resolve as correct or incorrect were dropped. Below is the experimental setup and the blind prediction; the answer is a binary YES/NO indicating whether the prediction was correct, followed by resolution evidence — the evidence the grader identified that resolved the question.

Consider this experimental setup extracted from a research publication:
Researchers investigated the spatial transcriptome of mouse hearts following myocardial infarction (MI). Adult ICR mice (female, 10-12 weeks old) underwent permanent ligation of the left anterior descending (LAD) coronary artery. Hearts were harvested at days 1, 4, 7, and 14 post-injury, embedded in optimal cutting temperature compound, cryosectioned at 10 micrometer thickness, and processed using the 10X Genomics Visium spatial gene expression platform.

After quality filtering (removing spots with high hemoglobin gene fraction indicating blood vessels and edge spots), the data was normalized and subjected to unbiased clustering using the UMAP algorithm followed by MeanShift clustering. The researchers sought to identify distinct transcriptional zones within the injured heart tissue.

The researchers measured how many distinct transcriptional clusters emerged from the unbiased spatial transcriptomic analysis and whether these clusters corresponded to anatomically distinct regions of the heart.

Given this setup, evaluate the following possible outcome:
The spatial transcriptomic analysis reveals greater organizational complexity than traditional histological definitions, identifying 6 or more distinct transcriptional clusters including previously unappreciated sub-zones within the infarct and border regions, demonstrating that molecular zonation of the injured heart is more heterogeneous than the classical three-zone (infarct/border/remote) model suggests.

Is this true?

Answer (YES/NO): NO